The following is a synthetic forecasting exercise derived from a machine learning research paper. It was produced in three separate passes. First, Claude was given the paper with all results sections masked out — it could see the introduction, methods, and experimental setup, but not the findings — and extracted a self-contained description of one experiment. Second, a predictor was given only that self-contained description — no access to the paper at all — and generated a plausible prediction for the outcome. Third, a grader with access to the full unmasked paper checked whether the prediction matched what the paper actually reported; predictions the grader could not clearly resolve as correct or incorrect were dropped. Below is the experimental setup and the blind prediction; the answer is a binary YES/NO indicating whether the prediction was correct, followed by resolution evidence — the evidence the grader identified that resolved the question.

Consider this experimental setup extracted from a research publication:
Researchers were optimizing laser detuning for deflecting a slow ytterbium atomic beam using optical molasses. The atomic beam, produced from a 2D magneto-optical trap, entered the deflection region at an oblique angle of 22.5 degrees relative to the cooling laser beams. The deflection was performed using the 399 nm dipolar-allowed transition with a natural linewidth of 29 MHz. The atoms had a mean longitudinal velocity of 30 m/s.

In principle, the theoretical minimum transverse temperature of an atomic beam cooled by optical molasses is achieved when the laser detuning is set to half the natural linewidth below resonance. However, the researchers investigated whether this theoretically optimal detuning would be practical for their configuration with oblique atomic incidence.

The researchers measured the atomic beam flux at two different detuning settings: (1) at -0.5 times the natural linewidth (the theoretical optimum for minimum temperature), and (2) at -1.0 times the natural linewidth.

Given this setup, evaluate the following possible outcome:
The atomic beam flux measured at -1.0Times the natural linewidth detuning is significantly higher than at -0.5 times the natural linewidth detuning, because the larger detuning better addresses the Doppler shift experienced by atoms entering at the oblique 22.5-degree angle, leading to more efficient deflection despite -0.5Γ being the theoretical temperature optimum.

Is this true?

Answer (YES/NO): YES